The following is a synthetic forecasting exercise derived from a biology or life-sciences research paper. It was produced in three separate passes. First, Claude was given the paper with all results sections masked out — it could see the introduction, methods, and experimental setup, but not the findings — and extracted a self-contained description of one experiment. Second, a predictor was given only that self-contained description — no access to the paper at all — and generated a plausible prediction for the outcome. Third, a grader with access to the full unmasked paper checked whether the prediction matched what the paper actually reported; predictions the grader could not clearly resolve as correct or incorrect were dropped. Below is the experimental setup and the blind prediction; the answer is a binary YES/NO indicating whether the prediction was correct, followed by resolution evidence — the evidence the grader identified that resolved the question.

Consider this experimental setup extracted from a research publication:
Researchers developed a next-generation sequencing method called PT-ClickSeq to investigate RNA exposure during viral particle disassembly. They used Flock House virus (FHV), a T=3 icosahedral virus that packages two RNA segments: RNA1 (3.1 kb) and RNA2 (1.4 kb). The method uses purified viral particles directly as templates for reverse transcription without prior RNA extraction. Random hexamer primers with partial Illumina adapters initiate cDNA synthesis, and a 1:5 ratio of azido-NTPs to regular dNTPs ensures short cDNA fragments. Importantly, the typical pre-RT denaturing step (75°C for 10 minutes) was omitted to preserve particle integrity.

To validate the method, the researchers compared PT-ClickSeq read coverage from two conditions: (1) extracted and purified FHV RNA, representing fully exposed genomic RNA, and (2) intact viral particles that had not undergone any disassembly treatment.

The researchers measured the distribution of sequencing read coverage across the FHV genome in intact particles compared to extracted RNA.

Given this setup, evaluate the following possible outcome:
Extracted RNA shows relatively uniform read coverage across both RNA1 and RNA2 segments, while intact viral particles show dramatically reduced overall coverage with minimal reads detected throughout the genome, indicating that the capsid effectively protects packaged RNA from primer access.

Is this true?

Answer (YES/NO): NO